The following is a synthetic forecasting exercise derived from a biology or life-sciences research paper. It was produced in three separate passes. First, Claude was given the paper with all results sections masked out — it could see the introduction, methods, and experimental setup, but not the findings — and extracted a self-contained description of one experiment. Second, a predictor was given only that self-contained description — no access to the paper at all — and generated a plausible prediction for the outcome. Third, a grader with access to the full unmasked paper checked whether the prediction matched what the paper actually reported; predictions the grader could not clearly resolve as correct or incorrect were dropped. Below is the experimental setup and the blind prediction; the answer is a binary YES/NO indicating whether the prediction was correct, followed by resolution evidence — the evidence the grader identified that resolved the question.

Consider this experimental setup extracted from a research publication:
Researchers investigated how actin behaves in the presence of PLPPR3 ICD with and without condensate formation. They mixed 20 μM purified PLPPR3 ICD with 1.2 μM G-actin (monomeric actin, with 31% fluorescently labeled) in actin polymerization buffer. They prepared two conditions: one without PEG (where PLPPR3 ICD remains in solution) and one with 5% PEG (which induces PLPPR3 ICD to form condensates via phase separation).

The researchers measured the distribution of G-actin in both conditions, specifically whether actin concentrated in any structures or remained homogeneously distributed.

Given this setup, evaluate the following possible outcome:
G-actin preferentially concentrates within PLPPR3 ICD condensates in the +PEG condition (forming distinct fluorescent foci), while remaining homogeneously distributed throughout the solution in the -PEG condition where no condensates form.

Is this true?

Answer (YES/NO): YES